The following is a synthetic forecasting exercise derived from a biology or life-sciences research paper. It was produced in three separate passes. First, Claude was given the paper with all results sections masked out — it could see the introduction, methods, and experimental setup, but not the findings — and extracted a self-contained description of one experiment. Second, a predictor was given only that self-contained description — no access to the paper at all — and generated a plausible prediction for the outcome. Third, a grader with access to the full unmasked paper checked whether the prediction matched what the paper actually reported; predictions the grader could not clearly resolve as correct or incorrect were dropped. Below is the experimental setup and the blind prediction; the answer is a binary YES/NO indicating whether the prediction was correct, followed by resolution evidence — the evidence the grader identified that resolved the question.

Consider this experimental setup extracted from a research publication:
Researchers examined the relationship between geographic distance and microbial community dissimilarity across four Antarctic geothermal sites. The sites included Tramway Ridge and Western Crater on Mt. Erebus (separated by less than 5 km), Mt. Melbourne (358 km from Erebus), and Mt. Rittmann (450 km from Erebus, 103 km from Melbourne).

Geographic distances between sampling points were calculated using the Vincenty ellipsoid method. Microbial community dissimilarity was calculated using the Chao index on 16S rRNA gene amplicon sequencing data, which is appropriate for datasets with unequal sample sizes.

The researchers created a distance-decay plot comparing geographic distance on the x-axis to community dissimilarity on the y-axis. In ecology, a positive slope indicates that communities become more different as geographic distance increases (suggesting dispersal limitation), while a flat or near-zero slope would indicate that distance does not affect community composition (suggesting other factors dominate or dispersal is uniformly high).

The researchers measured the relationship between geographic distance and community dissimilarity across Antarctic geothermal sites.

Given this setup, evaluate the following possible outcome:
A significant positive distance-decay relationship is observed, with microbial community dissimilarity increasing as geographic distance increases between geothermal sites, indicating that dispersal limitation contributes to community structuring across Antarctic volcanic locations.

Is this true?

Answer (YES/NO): NO